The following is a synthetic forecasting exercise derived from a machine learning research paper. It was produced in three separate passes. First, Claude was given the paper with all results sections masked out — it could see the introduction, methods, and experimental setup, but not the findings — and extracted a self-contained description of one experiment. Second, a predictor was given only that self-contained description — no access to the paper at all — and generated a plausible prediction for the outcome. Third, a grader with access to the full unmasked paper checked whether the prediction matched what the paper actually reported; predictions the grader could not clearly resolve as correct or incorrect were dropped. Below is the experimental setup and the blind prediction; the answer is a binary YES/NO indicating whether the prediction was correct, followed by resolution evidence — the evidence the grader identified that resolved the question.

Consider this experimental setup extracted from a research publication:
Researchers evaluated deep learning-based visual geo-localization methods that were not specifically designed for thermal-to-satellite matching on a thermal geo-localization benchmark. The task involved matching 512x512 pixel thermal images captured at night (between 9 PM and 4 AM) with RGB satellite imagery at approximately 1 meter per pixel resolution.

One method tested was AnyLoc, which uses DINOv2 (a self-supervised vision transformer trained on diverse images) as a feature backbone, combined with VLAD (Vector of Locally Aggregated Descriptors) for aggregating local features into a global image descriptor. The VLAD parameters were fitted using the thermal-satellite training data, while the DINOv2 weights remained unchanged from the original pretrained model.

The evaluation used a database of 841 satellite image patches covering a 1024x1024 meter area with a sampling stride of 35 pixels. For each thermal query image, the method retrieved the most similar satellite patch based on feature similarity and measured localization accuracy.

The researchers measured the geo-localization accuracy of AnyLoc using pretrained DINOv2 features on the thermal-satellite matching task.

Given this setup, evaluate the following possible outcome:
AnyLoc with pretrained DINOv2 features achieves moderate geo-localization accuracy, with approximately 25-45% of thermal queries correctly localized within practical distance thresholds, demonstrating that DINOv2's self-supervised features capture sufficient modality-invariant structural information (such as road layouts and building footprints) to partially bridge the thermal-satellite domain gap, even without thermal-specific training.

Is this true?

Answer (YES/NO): NO